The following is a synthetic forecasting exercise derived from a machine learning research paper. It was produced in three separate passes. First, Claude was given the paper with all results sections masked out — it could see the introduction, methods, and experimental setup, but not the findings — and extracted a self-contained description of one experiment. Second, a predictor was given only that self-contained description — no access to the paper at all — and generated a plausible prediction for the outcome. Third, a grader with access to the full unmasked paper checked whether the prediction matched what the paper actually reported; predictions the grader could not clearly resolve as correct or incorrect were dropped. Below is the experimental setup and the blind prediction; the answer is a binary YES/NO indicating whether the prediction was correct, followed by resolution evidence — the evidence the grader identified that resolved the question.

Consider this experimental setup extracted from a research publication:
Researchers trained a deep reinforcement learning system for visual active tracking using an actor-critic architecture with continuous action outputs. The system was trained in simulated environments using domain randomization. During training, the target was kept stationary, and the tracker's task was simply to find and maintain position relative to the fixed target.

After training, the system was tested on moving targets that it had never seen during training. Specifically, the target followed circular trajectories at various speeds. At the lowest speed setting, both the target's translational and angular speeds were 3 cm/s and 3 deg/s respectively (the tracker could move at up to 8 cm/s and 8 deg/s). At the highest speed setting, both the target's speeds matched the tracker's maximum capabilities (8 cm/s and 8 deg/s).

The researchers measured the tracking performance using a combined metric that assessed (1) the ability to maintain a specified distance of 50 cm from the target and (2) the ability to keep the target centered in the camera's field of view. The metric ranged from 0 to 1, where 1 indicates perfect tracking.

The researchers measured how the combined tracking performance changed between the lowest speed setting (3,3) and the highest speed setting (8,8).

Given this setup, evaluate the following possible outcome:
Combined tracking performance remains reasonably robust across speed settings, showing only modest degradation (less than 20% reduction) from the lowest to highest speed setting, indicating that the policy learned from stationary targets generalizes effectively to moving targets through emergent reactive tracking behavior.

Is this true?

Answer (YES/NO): YES